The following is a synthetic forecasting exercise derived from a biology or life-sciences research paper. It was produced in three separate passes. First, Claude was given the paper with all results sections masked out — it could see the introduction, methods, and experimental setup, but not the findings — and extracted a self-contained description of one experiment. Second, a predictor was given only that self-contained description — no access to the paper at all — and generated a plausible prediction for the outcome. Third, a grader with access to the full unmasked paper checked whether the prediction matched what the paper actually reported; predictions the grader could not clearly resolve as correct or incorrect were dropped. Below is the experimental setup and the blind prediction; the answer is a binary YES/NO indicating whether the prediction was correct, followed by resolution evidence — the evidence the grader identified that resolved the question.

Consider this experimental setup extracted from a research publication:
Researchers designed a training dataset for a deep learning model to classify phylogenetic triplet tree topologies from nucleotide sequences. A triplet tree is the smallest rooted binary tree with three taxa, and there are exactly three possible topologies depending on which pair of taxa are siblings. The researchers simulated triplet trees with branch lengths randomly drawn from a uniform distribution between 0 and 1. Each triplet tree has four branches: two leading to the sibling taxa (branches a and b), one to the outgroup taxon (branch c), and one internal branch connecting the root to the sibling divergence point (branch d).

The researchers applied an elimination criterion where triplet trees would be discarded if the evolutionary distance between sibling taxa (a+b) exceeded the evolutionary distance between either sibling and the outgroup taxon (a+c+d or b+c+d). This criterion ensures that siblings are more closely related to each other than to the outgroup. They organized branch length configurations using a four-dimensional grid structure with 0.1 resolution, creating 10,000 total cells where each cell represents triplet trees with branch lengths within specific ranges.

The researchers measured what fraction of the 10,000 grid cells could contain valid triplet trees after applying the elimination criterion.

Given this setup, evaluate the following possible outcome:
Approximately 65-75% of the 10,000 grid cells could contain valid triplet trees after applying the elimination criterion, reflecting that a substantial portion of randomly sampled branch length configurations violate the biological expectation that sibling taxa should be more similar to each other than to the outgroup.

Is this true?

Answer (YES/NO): NO